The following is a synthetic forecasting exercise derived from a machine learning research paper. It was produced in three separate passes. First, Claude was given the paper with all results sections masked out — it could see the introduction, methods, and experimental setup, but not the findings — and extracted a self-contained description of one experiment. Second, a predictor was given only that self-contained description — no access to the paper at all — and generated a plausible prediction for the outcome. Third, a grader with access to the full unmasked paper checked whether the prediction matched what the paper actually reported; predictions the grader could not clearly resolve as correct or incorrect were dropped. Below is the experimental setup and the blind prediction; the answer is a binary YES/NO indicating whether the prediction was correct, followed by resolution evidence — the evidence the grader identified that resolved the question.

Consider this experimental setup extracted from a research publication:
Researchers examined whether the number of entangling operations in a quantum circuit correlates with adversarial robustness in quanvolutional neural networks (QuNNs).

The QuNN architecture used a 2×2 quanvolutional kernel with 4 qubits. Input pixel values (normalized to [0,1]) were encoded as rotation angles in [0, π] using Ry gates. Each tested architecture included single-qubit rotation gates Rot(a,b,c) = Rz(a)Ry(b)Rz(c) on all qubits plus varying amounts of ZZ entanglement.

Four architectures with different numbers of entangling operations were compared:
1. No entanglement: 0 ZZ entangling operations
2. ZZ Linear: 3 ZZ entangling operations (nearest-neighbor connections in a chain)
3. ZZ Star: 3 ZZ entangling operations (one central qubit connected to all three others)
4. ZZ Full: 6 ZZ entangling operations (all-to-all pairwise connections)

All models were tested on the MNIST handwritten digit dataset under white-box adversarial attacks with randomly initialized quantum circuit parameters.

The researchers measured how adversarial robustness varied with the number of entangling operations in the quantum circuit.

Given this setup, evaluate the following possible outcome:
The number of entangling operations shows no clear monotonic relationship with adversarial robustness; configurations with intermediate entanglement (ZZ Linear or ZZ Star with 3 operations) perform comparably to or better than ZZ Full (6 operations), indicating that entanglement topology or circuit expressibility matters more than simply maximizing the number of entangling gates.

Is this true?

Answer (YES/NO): YES